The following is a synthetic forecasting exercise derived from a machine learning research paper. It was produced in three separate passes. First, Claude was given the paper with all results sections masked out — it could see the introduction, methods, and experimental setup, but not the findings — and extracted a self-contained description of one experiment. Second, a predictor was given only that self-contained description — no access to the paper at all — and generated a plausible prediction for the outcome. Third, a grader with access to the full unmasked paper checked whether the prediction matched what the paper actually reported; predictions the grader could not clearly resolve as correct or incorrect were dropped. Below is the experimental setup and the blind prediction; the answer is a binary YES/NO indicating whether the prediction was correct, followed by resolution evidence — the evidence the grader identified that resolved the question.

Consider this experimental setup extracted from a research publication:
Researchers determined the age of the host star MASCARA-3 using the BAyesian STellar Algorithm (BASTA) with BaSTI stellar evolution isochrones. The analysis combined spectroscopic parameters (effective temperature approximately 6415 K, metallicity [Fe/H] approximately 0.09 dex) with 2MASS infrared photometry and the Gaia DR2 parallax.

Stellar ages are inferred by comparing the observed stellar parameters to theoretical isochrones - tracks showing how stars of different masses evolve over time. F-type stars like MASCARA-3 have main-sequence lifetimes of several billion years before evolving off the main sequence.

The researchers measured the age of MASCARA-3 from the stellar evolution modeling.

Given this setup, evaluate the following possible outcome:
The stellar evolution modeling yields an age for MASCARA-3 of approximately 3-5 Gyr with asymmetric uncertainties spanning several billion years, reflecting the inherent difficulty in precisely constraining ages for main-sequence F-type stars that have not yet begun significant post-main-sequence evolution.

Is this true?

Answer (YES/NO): NO